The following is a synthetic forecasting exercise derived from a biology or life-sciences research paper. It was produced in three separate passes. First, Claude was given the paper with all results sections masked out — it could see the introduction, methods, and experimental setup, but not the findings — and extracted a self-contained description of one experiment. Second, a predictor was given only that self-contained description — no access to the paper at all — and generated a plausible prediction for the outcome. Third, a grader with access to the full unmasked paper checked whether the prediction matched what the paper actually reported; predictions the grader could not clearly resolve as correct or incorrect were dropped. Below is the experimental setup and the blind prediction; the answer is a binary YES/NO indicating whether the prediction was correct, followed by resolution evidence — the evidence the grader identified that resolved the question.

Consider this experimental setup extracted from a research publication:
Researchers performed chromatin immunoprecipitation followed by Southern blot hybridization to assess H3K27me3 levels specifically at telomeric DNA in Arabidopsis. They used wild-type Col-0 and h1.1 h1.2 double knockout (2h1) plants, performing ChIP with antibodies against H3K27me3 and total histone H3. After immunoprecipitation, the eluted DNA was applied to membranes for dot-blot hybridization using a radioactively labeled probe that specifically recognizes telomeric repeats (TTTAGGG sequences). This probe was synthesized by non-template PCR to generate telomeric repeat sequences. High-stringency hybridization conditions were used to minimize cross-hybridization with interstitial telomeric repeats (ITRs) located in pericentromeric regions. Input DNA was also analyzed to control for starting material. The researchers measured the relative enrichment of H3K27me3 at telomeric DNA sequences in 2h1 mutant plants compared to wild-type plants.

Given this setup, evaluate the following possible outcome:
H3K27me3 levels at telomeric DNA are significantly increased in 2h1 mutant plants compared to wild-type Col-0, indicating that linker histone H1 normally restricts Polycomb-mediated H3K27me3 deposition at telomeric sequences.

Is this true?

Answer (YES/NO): YES